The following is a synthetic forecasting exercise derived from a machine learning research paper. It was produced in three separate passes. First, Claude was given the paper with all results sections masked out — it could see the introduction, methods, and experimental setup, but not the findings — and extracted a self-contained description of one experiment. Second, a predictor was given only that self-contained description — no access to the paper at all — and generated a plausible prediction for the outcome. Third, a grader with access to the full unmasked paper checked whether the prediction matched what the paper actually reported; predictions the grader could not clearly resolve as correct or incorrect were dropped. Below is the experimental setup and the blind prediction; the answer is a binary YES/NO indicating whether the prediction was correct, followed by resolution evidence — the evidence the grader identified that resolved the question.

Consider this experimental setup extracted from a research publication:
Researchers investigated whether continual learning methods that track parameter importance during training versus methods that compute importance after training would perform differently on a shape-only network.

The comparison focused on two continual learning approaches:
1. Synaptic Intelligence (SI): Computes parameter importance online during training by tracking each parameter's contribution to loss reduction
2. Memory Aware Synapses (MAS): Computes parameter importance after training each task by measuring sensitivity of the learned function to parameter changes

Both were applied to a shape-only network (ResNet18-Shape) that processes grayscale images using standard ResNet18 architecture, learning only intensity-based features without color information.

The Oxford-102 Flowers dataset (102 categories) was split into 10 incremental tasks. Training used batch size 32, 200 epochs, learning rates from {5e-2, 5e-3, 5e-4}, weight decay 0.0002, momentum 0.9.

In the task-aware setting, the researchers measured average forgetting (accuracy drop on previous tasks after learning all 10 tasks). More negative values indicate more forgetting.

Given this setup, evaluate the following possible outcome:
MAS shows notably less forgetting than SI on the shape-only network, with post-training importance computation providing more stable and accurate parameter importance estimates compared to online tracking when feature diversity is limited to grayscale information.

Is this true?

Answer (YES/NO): YES